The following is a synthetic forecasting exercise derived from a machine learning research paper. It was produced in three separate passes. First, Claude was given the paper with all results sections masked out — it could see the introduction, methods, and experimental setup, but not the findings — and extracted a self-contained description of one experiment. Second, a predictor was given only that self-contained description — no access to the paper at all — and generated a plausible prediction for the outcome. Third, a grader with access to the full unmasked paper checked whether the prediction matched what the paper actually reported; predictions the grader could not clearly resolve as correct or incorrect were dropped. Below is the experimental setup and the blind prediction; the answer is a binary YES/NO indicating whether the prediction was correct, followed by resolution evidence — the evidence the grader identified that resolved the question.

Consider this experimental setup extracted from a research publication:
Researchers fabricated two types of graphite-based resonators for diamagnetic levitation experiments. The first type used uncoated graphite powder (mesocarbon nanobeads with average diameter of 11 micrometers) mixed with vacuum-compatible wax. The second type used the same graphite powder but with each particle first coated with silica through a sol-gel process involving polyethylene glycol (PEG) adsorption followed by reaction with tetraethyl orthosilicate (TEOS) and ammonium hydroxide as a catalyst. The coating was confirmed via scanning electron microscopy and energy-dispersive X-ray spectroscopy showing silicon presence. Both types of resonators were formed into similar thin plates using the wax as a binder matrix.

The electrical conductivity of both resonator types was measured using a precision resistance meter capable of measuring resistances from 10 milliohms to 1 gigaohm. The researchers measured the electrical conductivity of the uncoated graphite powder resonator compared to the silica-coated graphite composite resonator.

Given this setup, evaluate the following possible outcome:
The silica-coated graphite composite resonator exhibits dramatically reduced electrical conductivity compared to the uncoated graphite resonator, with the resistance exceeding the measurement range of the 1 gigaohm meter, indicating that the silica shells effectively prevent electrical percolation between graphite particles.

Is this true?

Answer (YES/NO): YES